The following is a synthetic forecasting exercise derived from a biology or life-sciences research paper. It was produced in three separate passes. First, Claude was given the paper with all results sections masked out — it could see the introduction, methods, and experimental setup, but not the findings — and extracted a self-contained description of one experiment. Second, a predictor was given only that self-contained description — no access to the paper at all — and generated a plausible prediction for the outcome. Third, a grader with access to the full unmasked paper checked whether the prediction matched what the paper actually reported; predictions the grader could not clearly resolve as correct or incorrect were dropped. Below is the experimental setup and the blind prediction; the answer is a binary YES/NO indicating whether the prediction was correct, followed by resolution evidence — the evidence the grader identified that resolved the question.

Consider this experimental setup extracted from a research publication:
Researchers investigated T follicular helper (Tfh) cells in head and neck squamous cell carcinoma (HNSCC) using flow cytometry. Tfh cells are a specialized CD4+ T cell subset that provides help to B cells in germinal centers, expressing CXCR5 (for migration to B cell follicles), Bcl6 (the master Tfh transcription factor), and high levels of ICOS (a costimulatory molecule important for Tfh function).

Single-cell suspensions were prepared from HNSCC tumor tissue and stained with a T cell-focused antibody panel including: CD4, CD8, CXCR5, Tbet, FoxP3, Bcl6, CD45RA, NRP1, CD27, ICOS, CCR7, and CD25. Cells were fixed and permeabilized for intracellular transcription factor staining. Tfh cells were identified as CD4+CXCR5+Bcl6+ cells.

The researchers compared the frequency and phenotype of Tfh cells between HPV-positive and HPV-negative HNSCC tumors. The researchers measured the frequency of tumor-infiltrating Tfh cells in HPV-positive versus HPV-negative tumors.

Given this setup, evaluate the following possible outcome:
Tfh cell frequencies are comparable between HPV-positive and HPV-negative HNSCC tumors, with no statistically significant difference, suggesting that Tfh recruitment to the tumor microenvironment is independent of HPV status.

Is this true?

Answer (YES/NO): NO